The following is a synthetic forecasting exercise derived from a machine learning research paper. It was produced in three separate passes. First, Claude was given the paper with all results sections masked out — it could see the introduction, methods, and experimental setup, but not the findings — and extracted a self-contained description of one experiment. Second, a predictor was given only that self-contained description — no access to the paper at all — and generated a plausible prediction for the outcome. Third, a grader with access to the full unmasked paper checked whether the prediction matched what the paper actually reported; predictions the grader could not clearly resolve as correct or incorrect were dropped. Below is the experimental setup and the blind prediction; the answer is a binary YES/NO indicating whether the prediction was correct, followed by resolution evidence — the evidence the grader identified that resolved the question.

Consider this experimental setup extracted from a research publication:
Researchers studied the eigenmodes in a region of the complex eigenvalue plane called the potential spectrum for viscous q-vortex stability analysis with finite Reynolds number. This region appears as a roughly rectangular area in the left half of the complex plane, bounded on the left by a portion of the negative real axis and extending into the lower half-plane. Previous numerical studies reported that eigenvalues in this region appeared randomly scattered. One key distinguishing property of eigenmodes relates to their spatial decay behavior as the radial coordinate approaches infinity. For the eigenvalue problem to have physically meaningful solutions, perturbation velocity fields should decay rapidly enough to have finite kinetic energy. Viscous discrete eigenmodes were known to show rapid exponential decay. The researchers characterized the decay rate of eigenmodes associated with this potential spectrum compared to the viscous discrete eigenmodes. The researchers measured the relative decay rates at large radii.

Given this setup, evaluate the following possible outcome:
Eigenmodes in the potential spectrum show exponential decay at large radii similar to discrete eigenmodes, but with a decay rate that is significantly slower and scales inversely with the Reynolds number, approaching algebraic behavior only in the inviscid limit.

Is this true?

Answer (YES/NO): NO